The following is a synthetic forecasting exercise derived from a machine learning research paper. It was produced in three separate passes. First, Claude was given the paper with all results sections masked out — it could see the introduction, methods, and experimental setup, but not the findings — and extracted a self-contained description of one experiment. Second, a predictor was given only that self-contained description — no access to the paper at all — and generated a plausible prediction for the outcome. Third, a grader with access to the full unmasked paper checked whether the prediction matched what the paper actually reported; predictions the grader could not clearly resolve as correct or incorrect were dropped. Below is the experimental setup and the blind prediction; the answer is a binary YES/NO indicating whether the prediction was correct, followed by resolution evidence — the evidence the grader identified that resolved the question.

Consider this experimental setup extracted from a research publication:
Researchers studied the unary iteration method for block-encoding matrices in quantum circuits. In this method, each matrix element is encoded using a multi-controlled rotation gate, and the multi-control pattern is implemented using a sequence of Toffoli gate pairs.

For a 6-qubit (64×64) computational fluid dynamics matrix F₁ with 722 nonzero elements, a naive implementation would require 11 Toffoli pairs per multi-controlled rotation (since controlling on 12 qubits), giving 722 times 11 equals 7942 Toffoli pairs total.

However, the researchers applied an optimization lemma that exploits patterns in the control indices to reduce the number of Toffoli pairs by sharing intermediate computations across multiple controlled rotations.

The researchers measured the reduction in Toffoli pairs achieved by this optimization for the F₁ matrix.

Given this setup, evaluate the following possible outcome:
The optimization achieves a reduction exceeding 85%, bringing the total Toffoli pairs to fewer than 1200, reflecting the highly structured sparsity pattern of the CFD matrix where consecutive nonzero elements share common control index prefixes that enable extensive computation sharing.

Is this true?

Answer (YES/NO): YES